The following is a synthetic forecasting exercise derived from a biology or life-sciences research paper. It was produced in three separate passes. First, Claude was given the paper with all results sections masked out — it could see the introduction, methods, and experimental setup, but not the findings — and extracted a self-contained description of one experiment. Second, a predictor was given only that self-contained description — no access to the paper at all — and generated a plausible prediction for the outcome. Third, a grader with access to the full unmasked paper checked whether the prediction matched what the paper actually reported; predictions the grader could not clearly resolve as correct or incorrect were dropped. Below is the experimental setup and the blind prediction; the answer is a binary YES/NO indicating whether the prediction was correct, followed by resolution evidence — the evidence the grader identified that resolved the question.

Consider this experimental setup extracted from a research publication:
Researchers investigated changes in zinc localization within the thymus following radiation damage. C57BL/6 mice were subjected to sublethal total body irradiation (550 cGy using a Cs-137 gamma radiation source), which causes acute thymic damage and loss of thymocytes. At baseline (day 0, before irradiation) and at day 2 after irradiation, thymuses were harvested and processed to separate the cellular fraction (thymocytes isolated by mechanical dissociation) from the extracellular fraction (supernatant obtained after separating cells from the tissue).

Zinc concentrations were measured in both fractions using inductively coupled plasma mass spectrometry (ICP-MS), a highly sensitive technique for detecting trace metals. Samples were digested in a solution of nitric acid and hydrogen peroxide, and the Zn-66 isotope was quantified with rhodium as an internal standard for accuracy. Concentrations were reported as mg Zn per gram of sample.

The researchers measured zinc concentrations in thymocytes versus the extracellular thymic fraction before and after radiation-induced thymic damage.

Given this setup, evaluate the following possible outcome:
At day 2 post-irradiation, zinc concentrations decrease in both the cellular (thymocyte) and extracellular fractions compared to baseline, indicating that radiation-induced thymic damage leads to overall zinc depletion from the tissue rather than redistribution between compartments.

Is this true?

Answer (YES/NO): NO